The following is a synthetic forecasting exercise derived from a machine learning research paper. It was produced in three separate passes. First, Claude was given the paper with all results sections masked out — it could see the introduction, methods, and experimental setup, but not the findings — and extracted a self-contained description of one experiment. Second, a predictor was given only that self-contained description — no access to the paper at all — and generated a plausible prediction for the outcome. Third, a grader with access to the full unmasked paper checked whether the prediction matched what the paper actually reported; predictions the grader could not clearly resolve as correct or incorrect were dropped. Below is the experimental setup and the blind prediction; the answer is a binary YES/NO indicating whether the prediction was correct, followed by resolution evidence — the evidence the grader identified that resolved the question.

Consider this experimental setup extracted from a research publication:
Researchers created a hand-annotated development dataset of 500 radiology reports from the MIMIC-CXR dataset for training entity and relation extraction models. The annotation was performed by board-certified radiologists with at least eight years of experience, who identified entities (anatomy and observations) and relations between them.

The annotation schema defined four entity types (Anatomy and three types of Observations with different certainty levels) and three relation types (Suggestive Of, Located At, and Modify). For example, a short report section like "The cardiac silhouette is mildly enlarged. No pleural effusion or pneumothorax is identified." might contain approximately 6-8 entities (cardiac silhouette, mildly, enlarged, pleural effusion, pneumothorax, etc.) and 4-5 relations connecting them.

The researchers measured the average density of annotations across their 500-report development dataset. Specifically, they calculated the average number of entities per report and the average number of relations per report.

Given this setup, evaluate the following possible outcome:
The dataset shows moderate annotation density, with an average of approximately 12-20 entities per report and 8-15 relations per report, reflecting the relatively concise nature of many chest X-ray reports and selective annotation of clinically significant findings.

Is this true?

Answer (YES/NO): NO